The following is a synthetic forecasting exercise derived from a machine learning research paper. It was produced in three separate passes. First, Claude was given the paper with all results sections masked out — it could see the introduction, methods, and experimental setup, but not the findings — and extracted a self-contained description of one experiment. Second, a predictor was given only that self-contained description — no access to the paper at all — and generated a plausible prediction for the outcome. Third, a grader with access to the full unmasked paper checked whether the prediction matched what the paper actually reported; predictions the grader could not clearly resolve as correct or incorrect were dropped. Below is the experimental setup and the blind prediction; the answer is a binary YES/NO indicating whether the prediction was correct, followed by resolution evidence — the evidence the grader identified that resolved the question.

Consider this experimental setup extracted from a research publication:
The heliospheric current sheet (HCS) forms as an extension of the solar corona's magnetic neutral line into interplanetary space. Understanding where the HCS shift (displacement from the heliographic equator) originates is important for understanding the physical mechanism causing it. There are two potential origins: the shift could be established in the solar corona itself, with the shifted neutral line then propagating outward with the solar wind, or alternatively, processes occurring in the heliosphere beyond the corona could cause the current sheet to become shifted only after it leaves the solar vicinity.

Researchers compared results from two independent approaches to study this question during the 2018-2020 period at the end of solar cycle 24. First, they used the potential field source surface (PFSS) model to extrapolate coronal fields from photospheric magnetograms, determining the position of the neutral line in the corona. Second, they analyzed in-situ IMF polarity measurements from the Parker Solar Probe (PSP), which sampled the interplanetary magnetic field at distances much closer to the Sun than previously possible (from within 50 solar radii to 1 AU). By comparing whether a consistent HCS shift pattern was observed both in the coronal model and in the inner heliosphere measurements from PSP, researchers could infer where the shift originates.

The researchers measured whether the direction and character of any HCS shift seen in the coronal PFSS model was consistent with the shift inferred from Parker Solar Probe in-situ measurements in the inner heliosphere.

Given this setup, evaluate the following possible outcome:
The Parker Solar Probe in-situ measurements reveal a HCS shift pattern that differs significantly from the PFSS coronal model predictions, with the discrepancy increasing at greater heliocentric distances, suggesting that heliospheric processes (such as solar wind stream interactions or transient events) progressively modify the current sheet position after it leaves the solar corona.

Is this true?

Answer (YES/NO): NO